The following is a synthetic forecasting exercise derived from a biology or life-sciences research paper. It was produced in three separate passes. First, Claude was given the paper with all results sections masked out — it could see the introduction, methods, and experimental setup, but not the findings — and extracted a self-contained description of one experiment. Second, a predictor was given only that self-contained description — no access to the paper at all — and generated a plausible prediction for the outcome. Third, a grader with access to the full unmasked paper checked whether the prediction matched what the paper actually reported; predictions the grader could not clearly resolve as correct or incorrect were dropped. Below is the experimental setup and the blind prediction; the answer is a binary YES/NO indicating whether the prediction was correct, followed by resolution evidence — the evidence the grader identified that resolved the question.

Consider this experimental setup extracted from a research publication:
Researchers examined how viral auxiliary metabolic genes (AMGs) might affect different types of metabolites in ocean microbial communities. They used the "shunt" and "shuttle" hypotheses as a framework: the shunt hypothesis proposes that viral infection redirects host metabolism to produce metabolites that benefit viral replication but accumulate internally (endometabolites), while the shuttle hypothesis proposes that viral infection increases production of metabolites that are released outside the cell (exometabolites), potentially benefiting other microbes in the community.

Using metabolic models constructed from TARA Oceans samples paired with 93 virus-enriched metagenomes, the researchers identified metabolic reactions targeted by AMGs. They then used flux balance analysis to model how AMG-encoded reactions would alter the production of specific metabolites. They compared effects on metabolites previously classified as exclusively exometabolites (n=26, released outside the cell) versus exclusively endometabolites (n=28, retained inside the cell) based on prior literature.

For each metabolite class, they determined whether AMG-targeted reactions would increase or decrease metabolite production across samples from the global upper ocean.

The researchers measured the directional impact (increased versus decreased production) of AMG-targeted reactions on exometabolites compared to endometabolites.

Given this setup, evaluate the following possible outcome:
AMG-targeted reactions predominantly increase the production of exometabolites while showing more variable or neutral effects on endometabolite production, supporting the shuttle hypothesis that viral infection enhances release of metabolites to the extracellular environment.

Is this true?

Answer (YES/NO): YES